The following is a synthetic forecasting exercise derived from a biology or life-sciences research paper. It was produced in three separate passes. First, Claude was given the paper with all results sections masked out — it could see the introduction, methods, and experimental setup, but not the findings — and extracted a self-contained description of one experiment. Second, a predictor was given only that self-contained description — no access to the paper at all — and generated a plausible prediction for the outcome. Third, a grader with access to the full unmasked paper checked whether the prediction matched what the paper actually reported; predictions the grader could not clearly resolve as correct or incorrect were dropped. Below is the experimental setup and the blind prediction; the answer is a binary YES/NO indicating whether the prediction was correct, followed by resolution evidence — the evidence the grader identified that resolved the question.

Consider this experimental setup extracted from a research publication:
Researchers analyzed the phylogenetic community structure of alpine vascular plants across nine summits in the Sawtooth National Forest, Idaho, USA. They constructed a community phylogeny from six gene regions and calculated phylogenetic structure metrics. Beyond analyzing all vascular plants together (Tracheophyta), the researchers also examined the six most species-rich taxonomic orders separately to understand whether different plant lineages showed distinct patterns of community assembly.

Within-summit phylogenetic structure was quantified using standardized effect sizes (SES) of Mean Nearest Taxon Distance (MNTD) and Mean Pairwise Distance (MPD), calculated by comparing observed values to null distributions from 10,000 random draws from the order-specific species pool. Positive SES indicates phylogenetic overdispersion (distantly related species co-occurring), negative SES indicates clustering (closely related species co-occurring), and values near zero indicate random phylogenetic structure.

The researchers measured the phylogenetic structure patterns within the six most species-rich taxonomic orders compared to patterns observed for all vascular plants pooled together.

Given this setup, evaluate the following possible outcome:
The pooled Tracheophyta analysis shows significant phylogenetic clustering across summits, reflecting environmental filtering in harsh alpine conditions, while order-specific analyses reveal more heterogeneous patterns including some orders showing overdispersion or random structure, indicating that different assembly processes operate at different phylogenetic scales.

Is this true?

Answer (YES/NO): NO